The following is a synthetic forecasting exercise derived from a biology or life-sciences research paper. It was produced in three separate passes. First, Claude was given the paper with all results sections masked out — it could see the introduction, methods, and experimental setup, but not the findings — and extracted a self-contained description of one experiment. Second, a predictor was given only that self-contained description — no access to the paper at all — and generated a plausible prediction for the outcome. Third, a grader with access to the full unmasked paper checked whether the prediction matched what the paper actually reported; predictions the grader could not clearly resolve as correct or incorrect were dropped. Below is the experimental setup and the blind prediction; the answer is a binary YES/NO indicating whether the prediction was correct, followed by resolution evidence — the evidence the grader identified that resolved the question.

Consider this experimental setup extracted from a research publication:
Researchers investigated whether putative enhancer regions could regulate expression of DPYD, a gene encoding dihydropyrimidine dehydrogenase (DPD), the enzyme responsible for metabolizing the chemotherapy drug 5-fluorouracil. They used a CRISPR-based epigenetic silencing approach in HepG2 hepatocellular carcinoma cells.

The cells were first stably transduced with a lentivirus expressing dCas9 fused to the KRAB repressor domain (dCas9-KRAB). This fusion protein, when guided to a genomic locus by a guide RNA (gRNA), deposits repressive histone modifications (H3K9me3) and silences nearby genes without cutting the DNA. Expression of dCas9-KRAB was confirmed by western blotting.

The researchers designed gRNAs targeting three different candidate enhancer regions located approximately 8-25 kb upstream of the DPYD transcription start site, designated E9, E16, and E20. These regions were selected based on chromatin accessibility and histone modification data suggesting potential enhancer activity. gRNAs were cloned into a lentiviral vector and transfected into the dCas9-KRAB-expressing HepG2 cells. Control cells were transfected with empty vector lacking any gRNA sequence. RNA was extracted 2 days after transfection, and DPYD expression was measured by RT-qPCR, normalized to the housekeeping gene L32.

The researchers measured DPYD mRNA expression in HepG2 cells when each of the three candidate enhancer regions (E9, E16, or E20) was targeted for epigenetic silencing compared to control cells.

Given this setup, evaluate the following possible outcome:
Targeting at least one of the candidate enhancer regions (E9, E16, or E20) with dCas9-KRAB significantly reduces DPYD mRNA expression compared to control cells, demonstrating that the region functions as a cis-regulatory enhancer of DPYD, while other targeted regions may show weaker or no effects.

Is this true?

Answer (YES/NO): YES